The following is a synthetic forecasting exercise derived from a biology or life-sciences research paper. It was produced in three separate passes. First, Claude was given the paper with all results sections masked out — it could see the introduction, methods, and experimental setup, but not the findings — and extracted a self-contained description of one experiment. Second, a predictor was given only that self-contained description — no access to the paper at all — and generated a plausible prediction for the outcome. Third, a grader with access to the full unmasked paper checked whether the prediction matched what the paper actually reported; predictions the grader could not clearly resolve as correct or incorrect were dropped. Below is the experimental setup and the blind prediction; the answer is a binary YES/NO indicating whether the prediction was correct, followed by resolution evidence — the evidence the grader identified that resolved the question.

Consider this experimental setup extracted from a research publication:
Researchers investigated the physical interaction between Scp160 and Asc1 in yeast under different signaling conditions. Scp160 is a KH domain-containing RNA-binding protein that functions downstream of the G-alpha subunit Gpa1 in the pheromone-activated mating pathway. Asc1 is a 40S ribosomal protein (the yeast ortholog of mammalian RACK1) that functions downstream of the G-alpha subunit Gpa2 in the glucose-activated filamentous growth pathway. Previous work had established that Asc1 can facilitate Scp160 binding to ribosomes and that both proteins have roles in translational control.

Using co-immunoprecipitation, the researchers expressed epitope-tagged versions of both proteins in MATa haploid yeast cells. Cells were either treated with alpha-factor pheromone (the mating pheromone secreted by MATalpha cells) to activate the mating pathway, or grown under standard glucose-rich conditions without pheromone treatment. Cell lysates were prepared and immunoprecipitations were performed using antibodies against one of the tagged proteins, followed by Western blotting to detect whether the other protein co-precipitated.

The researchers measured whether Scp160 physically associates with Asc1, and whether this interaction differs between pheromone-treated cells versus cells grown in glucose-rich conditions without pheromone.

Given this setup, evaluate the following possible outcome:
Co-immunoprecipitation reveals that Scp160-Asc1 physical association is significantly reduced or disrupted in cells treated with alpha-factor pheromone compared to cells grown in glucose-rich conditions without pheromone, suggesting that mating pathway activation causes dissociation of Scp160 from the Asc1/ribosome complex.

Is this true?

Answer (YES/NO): NO